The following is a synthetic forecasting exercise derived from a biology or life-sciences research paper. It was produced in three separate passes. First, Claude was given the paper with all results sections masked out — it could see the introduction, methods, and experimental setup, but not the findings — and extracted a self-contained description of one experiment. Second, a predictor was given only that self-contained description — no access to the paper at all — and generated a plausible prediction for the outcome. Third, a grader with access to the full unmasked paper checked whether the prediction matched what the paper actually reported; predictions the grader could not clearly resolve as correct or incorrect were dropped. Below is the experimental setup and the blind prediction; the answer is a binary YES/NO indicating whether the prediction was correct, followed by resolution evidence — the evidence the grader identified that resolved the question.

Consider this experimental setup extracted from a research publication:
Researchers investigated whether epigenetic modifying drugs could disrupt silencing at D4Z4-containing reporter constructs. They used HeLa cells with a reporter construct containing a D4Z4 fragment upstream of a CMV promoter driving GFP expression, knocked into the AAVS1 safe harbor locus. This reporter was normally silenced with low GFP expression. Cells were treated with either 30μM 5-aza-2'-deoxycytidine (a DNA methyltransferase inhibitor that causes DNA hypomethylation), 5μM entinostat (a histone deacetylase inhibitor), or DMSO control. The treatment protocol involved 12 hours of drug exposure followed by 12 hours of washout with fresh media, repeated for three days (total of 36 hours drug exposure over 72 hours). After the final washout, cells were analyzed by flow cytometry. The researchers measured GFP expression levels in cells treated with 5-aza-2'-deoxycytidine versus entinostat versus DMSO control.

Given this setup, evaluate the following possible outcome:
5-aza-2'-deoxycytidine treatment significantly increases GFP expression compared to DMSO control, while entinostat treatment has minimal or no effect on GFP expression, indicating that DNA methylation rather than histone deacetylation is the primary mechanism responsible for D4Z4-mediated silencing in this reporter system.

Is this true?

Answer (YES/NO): NO